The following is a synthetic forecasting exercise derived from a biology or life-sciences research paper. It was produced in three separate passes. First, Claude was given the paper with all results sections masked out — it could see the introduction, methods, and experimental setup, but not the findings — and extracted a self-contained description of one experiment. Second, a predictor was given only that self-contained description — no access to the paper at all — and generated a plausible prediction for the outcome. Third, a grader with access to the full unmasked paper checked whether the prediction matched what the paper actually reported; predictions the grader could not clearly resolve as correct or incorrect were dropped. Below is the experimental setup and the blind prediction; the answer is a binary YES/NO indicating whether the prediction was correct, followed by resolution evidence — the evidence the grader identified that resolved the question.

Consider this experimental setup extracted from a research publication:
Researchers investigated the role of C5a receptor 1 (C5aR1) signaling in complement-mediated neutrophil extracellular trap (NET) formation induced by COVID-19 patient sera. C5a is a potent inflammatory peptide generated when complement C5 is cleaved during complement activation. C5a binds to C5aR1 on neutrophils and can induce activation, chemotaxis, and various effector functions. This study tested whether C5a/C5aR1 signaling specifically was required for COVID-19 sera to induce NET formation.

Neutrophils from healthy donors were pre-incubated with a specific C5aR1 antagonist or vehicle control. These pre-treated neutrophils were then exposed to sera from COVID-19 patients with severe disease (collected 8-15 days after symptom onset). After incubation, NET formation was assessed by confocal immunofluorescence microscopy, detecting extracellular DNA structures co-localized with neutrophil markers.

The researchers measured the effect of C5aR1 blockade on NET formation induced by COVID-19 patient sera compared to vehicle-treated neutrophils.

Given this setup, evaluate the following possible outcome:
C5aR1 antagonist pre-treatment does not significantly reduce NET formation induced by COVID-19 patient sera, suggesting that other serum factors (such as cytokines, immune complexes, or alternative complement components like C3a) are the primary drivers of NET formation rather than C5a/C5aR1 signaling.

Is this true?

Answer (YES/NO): NO